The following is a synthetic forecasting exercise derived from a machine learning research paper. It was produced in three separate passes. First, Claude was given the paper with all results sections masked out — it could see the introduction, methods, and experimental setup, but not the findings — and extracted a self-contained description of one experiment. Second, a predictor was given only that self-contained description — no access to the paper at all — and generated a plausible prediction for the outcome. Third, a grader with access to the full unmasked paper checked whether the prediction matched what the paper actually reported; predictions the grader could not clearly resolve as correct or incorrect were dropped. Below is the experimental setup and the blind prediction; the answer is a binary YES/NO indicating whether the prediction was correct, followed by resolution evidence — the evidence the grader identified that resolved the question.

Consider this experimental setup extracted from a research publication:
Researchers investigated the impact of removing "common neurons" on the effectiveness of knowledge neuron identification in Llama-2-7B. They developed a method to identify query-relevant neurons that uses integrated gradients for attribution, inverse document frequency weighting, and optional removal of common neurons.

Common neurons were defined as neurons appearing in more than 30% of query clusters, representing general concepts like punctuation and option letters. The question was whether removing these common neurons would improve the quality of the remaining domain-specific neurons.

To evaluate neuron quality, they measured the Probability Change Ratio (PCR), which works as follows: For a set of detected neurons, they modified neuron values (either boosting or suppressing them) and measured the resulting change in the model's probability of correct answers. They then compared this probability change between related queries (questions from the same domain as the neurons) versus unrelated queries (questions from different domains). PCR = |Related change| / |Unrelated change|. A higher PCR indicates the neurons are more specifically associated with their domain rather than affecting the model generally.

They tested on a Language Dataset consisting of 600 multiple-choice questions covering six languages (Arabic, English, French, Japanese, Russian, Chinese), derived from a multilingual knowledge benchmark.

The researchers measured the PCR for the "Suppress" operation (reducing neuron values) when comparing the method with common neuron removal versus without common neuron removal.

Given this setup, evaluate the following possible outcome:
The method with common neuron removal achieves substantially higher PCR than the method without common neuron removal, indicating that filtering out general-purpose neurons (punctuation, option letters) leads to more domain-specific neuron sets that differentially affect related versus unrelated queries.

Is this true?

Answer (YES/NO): YES